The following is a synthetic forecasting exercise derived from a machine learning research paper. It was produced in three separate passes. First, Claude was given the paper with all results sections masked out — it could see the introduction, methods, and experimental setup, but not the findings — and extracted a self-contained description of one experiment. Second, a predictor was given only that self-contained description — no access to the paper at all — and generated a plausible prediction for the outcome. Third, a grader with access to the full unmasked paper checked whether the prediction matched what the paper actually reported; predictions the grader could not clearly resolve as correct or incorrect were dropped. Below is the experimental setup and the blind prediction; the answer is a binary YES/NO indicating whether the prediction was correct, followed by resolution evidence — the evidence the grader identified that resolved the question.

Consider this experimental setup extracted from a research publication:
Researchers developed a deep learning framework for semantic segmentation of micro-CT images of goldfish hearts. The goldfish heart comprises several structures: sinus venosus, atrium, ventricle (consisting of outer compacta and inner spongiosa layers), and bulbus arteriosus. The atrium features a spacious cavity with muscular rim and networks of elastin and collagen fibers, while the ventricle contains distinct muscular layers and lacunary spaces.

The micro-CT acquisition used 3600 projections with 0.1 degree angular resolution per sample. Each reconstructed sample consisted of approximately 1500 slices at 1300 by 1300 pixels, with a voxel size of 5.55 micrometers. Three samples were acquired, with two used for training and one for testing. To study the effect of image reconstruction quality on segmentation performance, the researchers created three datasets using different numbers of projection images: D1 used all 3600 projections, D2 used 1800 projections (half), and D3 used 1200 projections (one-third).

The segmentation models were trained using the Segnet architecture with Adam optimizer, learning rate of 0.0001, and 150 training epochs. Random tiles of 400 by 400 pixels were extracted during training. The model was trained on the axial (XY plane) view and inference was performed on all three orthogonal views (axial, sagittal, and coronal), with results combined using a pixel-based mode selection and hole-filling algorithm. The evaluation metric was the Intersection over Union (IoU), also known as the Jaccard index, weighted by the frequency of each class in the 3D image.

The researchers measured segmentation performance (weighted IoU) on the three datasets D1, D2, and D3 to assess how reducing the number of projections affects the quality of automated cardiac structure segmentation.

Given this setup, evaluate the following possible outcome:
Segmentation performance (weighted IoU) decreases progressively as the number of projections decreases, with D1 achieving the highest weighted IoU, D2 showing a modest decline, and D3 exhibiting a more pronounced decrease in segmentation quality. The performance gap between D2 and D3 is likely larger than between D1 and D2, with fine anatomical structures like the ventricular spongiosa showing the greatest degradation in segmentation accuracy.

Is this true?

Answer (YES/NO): NO